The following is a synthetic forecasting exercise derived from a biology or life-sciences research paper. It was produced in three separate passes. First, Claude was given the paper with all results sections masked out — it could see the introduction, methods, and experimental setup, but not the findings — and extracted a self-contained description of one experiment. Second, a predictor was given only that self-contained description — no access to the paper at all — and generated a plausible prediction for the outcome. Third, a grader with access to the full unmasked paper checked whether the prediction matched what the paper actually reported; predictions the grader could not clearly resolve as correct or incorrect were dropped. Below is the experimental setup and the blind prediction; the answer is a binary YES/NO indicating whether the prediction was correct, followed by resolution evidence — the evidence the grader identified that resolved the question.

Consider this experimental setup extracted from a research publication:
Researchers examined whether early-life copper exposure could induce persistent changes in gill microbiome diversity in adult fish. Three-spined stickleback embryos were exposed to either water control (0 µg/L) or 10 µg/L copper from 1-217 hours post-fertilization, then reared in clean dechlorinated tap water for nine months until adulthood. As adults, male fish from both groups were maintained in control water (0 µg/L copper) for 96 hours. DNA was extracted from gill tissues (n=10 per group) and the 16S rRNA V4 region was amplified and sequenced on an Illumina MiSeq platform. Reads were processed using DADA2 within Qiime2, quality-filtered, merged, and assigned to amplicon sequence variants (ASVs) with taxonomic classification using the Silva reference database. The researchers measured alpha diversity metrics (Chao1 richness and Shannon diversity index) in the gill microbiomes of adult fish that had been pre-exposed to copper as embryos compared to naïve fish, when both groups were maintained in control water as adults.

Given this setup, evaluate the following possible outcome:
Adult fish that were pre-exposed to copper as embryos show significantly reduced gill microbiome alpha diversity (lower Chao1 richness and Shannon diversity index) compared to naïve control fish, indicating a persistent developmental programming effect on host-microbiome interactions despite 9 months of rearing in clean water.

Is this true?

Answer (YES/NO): NO